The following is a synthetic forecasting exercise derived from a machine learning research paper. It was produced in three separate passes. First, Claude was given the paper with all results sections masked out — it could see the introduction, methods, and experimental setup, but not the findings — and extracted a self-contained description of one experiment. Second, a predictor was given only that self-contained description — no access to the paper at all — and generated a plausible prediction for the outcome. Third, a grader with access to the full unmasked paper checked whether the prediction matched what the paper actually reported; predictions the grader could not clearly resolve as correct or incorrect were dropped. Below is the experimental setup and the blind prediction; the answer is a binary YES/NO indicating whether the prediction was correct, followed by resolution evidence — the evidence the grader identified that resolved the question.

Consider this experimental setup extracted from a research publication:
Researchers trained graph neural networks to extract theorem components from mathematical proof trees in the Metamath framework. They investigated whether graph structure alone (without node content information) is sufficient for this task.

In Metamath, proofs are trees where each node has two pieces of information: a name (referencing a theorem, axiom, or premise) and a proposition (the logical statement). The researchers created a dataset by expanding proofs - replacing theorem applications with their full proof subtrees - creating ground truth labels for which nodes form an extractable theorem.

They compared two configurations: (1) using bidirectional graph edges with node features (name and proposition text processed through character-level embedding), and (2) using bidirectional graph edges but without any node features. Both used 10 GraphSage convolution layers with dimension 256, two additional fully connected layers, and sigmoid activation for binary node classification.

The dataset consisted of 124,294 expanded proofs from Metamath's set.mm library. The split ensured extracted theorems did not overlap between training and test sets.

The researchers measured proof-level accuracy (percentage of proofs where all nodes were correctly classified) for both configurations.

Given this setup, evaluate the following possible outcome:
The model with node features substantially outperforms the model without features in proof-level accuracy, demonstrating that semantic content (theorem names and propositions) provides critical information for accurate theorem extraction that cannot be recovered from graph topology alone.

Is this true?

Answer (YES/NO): YES